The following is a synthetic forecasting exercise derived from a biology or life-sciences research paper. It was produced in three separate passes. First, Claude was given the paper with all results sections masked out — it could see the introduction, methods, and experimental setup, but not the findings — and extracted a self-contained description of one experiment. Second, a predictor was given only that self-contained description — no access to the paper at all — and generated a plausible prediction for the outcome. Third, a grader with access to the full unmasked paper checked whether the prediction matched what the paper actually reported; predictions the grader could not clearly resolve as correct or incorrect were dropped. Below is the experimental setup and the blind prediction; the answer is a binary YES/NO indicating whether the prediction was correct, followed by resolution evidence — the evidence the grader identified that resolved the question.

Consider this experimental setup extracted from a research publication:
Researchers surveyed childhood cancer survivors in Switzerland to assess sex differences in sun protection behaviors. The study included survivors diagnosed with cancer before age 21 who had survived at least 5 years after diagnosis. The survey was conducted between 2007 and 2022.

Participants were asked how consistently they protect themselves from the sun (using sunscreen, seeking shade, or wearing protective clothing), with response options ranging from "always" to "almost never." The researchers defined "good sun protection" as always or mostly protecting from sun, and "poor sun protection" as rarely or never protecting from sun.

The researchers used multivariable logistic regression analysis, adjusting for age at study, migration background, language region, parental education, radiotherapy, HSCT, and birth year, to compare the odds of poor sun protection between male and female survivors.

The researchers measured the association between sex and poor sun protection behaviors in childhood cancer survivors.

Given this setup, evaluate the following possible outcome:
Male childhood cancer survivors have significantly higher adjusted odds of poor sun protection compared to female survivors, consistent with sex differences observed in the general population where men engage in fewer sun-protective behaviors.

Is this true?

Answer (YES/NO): YES